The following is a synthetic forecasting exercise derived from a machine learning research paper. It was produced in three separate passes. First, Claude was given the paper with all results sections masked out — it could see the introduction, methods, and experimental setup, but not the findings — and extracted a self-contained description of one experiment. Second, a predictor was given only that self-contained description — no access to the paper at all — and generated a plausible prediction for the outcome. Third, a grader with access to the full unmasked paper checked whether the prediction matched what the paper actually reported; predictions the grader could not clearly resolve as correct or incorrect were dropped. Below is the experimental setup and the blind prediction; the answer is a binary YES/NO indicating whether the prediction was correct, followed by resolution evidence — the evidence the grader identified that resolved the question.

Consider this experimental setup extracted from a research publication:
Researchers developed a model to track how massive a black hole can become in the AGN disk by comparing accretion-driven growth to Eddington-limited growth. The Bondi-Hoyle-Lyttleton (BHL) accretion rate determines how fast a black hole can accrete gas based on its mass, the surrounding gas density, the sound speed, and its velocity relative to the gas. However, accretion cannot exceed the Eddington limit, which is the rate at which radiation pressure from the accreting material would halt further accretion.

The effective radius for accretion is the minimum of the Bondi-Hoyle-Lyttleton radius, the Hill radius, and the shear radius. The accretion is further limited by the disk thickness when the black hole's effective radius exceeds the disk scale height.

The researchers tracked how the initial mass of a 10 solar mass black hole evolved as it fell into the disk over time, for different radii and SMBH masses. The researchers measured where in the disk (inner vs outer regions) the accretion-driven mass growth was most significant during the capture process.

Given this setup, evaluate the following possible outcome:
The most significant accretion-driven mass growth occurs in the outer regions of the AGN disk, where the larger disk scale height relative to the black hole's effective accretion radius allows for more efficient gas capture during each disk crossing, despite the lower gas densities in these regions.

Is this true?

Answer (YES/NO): NO